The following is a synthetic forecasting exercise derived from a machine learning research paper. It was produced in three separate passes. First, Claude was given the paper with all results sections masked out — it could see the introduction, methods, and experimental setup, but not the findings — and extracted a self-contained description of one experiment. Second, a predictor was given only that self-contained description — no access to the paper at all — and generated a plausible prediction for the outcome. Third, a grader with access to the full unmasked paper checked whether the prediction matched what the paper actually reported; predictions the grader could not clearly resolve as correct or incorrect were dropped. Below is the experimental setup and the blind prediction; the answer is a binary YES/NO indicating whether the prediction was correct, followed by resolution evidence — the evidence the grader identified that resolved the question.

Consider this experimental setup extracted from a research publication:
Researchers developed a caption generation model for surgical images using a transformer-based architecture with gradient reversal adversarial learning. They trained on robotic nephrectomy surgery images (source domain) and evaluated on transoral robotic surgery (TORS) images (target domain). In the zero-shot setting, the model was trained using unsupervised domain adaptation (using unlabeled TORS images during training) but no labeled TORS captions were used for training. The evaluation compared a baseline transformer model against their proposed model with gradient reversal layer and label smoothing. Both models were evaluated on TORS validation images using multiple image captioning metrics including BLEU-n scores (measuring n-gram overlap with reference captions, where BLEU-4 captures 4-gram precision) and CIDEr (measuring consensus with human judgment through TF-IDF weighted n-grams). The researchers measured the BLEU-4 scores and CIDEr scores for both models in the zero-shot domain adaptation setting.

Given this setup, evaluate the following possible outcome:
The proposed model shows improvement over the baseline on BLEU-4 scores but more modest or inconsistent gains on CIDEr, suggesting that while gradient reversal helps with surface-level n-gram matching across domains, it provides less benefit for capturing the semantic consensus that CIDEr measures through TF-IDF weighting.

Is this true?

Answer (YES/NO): NO